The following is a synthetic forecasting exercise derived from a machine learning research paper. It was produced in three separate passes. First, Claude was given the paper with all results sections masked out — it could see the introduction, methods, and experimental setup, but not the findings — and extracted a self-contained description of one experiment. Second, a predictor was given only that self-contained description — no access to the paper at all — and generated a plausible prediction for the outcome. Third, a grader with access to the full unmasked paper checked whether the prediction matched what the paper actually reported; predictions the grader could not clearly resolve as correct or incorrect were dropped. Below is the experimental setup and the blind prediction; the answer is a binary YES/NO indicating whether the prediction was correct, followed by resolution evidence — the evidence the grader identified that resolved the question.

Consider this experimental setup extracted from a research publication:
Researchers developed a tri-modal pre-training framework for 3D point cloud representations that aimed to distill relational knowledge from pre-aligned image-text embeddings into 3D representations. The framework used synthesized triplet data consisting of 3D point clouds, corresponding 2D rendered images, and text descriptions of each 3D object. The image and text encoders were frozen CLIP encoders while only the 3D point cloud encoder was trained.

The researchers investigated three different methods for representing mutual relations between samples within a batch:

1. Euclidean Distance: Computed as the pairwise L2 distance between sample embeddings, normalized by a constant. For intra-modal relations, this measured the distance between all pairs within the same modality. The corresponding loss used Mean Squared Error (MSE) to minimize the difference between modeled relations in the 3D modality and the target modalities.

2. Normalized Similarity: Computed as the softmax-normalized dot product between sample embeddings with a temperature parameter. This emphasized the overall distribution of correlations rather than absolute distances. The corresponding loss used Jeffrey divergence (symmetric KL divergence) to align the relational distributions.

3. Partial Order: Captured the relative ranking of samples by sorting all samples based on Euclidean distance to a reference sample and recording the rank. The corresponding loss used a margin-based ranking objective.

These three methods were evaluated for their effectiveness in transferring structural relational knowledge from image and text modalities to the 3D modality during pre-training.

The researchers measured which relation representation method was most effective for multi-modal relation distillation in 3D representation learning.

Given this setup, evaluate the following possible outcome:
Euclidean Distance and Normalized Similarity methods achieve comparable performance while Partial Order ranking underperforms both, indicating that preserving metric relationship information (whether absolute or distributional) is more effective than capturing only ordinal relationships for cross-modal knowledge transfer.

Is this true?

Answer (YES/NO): NO